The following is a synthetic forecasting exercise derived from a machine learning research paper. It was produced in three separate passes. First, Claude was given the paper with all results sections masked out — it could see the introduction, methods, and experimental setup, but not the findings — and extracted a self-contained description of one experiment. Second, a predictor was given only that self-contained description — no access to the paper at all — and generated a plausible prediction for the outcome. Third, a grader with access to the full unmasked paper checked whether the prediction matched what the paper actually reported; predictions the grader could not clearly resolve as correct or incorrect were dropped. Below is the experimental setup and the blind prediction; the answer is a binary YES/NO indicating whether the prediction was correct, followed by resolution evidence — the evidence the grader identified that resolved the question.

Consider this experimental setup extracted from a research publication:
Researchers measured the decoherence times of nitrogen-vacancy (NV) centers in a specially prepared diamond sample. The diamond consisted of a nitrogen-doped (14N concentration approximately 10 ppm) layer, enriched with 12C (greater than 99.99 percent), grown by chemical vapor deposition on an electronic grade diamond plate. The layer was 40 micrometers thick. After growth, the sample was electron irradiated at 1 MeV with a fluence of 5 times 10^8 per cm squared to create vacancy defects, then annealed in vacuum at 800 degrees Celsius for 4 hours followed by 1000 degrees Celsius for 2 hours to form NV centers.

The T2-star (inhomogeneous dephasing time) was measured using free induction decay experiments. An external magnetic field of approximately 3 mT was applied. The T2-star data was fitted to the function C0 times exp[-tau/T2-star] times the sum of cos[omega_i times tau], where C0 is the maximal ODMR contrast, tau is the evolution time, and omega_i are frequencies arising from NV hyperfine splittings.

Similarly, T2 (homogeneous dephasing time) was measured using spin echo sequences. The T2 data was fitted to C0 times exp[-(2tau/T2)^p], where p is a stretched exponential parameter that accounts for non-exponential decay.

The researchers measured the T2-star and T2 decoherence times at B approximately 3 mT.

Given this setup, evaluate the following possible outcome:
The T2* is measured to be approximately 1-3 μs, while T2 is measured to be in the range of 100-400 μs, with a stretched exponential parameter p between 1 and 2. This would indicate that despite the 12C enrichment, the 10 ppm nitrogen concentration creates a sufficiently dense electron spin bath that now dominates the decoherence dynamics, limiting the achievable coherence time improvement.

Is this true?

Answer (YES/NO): NO